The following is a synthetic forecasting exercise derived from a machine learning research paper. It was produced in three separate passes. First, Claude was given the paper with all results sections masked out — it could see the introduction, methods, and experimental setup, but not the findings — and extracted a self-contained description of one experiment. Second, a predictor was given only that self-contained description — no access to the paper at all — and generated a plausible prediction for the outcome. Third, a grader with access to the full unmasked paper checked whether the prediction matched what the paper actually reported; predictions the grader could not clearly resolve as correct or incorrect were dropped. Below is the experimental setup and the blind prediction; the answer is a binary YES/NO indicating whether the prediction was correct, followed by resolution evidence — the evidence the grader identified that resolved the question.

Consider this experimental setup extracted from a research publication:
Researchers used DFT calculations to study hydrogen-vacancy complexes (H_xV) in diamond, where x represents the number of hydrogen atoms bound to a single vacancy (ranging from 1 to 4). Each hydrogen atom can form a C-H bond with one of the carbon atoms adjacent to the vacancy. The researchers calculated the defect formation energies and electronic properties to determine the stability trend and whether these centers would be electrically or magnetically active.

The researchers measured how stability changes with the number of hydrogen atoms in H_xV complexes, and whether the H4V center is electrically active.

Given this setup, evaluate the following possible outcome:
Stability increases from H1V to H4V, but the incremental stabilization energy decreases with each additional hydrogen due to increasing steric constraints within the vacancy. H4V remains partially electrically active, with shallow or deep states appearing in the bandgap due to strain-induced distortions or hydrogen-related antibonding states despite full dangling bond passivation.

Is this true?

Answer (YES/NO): NO